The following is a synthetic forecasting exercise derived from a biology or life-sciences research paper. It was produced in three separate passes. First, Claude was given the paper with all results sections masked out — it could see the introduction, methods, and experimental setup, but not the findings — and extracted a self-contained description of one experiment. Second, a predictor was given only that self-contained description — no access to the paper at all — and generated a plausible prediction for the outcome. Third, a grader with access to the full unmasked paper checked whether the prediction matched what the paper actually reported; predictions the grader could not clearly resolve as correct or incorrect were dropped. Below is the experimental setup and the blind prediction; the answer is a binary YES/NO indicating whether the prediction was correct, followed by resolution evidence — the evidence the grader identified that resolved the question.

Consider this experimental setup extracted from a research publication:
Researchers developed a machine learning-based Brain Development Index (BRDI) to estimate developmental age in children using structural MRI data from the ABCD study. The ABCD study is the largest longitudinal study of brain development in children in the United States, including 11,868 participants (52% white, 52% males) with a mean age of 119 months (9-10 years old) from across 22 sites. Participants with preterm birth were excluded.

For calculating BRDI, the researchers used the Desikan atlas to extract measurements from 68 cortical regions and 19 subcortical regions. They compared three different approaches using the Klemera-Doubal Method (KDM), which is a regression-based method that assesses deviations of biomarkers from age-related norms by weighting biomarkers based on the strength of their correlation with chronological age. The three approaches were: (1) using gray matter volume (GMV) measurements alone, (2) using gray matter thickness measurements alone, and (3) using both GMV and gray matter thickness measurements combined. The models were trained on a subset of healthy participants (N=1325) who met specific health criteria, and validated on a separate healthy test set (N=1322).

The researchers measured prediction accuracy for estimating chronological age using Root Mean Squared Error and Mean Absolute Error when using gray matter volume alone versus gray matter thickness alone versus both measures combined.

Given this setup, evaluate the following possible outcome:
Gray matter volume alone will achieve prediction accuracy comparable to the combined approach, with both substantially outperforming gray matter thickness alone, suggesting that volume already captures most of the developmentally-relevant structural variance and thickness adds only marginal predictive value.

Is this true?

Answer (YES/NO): NO